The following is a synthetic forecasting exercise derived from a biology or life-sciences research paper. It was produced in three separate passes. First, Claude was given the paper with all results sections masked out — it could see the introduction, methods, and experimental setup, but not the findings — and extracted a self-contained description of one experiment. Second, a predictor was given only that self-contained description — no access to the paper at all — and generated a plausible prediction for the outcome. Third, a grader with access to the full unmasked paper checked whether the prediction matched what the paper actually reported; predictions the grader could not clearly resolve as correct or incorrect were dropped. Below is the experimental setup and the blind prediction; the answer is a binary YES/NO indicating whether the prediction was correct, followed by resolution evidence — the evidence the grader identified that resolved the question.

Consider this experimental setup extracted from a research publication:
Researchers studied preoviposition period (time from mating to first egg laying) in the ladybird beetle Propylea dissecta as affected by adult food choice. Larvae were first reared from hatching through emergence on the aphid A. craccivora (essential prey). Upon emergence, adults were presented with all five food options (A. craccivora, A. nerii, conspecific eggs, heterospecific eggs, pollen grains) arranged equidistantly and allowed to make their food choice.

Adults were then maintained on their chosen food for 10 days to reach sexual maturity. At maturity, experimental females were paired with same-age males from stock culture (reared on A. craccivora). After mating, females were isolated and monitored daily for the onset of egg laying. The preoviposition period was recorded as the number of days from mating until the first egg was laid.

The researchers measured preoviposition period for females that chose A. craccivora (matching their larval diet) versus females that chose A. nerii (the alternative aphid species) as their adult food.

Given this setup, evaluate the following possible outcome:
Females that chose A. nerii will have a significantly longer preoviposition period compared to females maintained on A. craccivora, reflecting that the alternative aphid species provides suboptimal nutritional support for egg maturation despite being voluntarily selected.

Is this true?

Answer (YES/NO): NO